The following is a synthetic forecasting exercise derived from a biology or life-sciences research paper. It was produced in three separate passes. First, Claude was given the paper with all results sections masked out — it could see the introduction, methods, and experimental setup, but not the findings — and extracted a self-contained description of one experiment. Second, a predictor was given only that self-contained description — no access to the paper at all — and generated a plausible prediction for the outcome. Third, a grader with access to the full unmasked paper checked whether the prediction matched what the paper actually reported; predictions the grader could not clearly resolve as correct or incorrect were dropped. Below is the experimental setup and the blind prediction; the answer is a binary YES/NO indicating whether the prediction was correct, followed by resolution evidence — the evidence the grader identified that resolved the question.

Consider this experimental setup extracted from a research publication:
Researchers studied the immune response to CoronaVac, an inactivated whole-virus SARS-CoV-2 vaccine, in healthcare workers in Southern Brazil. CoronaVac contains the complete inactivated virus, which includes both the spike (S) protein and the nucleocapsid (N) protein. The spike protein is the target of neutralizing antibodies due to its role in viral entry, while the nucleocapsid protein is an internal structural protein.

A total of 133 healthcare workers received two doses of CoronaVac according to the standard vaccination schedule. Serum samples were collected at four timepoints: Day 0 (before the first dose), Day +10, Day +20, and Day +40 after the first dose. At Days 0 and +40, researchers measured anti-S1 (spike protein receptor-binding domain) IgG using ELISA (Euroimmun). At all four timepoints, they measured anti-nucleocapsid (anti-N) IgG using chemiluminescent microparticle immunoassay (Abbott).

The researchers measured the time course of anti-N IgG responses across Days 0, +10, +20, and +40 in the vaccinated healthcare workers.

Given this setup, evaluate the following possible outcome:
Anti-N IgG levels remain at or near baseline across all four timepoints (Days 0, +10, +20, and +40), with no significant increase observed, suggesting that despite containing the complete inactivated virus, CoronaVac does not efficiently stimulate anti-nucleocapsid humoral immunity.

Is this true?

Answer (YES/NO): NO